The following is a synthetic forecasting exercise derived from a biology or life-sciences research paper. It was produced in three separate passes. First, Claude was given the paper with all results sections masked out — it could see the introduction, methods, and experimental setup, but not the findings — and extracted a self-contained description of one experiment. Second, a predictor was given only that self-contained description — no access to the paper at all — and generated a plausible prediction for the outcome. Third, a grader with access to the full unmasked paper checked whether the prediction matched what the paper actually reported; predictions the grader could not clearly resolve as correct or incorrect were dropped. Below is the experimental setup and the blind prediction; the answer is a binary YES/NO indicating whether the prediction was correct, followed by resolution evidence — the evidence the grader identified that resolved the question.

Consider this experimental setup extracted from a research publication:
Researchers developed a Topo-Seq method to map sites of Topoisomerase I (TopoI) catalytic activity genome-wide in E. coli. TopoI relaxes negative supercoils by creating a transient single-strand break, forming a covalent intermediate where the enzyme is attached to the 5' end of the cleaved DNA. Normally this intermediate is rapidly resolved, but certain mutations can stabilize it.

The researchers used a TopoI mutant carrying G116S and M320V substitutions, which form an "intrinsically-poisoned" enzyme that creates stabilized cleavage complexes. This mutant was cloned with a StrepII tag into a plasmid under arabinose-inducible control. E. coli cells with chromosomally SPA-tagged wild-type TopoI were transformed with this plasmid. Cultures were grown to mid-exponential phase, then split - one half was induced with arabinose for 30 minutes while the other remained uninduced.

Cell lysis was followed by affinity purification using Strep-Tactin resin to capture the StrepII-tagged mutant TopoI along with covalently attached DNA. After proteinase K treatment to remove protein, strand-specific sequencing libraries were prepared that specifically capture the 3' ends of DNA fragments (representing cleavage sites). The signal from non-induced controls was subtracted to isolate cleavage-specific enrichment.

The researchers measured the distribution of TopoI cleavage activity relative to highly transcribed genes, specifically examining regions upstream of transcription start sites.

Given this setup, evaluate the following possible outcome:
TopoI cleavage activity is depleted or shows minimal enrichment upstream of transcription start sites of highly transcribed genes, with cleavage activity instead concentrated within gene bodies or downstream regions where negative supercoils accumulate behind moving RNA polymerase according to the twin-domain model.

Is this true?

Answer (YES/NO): NO